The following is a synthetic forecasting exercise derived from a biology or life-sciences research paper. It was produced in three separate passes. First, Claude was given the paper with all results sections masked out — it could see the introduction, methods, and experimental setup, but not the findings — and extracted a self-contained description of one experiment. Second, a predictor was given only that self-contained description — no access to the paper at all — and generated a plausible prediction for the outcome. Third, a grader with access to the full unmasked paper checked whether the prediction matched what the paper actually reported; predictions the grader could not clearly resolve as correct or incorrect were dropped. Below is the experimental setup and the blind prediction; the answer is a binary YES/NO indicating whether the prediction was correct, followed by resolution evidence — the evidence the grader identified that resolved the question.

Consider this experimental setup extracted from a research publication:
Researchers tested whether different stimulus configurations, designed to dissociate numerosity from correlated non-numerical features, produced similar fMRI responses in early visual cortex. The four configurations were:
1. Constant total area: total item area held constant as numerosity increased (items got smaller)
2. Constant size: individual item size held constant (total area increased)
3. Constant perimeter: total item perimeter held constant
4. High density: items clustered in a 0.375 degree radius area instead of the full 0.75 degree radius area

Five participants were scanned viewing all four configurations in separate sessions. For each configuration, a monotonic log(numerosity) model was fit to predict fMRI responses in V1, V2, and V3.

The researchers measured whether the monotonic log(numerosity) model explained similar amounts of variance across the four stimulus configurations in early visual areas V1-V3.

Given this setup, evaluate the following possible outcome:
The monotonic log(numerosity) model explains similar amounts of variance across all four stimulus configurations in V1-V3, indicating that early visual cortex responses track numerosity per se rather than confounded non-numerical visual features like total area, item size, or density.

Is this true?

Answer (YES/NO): NO